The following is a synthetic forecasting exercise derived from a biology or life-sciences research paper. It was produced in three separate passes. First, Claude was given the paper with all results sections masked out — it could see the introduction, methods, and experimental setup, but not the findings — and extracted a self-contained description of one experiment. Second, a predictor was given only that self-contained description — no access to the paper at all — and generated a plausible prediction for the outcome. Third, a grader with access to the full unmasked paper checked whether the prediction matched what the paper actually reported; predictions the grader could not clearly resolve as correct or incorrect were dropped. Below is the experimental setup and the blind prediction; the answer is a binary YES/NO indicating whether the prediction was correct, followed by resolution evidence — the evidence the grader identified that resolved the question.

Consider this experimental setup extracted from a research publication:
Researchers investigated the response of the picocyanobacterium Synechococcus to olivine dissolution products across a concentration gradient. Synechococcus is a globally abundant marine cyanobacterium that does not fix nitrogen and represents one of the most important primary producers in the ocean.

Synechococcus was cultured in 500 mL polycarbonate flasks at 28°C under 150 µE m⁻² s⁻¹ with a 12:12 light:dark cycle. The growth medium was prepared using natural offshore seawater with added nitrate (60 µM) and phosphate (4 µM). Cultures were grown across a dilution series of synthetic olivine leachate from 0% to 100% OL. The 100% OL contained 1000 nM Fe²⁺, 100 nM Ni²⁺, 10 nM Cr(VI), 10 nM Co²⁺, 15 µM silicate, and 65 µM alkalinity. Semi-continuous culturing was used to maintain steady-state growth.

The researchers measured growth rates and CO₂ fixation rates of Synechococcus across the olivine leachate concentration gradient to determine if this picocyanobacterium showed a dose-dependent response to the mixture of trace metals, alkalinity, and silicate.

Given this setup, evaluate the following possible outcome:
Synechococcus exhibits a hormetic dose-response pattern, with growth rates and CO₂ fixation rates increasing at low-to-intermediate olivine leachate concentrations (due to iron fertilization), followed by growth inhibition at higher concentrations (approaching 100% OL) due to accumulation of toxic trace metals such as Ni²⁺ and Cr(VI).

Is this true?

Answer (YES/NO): NO